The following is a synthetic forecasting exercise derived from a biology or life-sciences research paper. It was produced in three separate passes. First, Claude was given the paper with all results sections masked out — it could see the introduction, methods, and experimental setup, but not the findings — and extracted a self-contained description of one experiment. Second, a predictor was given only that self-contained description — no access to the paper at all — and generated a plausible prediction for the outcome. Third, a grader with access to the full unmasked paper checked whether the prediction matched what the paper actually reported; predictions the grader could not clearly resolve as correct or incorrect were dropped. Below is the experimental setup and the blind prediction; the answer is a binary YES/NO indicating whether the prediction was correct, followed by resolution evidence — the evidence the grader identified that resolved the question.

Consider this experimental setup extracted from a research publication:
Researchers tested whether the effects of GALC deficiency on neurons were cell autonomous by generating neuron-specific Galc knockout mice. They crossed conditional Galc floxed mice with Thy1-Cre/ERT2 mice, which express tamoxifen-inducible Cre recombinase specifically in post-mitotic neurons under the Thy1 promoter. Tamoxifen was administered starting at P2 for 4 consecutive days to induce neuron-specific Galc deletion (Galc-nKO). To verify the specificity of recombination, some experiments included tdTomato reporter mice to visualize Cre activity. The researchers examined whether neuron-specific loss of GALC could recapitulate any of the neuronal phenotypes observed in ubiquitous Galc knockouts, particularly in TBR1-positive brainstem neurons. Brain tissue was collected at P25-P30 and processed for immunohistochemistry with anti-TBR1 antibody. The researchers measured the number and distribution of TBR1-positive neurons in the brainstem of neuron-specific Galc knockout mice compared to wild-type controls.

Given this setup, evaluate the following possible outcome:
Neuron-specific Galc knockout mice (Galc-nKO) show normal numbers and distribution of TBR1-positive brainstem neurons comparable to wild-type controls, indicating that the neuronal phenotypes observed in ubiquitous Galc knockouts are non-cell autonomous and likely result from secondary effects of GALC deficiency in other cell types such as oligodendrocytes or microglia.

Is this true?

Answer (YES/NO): NO